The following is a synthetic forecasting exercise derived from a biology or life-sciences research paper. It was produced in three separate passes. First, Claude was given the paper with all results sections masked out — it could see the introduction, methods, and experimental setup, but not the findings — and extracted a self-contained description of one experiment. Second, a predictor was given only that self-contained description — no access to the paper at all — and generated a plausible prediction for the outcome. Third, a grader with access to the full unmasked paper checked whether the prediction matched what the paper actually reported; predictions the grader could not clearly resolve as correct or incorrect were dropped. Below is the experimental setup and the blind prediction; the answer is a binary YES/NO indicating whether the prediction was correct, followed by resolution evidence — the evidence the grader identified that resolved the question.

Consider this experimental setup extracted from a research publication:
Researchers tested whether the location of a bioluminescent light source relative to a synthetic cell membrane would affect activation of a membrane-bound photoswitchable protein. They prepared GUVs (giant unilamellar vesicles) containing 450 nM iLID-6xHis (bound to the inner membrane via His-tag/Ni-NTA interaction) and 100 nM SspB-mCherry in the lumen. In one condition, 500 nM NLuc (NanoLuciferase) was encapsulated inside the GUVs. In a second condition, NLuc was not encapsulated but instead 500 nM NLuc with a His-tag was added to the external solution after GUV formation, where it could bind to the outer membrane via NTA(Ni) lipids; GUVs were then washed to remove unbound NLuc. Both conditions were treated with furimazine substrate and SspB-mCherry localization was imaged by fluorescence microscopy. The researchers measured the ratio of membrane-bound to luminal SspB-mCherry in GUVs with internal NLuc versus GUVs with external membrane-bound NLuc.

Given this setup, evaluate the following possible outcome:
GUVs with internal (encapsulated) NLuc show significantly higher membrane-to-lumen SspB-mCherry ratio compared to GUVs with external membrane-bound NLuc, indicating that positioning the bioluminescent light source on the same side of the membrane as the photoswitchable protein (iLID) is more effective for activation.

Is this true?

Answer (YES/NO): NO